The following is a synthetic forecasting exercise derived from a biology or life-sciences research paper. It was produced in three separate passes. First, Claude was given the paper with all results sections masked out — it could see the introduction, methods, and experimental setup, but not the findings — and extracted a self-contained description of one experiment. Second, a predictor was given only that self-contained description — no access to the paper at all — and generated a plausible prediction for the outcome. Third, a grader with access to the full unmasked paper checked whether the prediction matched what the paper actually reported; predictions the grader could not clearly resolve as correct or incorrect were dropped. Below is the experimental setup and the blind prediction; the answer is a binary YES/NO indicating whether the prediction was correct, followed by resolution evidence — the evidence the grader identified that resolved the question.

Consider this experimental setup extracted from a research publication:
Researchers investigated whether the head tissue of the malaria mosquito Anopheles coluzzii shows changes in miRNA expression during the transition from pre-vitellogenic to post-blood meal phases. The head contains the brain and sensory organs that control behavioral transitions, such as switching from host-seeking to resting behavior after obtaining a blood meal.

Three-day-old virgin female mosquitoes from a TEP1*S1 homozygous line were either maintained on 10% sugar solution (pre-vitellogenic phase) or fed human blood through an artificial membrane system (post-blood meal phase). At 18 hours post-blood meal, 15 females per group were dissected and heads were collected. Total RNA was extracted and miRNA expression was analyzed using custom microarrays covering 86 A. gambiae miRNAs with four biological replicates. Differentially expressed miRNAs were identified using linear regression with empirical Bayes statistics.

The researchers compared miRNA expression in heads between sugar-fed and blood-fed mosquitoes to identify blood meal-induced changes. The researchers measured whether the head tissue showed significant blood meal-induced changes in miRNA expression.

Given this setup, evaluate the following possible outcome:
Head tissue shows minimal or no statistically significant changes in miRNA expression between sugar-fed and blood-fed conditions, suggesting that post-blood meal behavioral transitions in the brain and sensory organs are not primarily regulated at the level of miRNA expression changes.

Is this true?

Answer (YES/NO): YES